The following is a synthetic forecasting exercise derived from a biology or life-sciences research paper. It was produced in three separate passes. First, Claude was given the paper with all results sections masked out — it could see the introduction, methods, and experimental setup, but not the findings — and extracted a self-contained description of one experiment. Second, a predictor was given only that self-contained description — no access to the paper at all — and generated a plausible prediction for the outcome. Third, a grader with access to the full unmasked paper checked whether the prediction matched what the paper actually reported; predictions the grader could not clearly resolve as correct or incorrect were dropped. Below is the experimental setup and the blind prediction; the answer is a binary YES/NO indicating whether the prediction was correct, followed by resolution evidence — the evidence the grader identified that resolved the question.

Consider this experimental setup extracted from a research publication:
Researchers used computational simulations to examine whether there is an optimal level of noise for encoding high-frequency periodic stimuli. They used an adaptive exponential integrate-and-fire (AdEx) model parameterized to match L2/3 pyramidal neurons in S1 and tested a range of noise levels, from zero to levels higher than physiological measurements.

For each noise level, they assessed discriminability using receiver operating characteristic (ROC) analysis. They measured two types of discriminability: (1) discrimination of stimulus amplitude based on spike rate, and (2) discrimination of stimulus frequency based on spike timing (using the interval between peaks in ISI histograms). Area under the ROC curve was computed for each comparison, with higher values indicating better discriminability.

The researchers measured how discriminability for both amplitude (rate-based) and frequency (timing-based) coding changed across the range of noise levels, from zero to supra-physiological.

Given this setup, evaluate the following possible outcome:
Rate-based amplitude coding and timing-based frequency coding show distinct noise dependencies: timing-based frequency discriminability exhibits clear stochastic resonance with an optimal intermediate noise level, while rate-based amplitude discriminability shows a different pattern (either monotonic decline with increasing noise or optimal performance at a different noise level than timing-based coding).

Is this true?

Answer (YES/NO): NO